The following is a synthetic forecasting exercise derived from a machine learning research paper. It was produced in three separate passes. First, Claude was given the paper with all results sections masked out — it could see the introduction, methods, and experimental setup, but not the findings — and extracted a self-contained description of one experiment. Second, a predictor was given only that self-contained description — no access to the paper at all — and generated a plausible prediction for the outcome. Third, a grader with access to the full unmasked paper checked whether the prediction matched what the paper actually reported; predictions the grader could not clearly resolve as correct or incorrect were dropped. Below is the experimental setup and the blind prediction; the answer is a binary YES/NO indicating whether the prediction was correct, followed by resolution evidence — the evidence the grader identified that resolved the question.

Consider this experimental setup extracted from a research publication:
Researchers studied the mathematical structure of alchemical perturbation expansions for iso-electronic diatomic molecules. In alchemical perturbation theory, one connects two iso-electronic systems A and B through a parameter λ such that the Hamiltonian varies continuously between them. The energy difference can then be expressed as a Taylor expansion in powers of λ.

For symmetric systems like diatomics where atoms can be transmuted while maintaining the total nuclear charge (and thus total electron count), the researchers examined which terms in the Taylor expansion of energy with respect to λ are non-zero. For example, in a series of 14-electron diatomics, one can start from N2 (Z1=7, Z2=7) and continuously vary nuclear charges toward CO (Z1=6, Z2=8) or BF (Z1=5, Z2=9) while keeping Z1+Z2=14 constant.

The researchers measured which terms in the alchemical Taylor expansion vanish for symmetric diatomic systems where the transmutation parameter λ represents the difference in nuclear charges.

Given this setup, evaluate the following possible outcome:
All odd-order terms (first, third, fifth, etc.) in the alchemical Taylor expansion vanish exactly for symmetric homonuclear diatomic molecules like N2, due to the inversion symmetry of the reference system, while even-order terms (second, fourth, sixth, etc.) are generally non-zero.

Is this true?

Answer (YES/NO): YES